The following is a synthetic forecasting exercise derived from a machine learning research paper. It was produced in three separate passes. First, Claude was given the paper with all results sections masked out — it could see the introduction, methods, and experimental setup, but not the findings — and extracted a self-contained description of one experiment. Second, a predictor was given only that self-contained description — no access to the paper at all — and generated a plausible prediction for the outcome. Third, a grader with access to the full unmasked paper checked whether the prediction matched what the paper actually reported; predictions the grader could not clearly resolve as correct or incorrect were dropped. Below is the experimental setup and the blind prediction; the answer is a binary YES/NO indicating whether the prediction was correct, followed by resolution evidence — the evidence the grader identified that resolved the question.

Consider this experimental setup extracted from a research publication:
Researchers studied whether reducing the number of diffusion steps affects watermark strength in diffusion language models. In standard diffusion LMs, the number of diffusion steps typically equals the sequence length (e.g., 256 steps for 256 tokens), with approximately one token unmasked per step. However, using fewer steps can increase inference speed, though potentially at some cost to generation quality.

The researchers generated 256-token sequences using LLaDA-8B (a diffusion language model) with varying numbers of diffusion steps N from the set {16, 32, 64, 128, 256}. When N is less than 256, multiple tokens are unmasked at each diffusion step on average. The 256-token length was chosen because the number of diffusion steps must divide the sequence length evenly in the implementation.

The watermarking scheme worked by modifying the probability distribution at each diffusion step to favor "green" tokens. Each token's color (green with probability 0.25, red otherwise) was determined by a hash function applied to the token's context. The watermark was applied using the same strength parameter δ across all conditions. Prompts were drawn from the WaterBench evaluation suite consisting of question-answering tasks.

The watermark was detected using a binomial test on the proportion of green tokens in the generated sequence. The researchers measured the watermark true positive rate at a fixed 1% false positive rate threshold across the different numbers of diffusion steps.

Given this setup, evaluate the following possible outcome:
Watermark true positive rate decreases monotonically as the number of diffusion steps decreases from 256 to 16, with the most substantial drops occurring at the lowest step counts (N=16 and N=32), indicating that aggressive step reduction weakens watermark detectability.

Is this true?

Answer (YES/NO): NO